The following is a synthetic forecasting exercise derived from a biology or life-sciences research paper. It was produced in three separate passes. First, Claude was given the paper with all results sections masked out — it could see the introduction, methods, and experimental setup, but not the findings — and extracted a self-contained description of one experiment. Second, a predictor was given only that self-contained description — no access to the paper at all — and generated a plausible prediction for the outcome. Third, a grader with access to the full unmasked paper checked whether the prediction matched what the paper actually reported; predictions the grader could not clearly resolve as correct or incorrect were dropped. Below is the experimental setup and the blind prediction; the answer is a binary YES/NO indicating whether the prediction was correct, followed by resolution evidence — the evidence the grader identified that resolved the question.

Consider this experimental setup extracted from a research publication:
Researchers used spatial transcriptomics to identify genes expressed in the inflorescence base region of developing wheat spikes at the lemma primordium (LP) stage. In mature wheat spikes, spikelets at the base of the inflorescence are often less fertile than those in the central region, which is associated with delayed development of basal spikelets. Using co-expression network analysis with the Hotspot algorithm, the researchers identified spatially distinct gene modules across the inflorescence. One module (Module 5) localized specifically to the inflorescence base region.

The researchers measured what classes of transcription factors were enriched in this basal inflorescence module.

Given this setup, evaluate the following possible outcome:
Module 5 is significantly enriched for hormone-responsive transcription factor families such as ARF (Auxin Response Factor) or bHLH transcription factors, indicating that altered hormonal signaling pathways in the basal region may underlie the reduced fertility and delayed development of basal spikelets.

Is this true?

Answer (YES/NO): NO